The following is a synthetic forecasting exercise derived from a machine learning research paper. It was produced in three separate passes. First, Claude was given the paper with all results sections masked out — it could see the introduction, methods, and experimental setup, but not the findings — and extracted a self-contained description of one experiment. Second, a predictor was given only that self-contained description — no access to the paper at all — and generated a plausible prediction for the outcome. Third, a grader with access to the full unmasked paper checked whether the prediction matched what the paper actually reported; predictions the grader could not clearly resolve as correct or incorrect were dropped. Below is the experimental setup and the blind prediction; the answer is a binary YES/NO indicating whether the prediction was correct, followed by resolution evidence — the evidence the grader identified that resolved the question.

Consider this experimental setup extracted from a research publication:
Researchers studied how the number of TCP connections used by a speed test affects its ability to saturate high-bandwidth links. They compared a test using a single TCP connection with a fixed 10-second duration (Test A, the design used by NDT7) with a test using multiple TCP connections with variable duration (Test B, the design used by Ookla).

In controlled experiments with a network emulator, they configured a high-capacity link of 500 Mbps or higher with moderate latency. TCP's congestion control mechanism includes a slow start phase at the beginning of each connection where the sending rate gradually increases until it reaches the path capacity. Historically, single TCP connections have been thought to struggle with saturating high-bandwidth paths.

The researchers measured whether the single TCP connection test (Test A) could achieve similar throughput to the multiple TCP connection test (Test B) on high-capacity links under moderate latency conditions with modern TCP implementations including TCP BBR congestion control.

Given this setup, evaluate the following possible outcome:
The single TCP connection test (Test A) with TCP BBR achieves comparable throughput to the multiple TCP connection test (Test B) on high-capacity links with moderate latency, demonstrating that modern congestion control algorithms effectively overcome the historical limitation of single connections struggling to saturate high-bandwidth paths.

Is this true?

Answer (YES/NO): NO